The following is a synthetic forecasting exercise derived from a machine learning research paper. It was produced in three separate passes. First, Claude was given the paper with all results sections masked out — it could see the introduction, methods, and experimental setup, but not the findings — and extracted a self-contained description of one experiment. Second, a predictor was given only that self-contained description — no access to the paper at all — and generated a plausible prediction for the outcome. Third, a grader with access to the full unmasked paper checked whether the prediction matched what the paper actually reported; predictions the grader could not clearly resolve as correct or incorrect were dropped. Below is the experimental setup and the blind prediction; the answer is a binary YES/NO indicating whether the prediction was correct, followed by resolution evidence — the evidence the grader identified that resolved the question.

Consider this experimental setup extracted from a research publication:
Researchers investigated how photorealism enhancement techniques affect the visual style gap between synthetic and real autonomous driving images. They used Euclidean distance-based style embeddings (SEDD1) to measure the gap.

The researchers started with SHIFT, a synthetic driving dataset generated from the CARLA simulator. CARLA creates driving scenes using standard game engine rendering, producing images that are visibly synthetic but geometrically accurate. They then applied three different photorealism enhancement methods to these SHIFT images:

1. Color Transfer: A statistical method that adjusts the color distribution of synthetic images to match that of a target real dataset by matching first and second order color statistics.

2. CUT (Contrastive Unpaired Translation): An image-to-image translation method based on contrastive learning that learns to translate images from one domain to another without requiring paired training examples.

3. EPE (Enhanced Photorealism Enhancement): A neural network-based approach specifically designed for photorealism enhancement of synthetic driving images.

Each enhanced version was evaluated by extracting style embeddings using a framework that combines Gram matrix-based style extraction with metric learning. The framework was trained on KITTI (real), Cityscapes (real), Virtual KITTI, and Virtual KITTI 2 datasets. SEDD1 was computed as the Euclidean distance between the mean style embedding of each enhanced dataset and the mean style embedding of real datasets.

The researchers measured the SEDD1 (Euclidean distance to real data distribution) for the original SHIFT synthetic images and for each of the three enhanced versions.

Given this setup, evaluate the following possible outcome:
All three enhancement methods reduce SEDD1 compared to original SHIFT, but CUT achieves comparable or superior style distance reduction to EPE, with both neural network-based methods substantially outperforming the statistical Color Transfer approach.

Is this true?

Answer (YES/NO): NO